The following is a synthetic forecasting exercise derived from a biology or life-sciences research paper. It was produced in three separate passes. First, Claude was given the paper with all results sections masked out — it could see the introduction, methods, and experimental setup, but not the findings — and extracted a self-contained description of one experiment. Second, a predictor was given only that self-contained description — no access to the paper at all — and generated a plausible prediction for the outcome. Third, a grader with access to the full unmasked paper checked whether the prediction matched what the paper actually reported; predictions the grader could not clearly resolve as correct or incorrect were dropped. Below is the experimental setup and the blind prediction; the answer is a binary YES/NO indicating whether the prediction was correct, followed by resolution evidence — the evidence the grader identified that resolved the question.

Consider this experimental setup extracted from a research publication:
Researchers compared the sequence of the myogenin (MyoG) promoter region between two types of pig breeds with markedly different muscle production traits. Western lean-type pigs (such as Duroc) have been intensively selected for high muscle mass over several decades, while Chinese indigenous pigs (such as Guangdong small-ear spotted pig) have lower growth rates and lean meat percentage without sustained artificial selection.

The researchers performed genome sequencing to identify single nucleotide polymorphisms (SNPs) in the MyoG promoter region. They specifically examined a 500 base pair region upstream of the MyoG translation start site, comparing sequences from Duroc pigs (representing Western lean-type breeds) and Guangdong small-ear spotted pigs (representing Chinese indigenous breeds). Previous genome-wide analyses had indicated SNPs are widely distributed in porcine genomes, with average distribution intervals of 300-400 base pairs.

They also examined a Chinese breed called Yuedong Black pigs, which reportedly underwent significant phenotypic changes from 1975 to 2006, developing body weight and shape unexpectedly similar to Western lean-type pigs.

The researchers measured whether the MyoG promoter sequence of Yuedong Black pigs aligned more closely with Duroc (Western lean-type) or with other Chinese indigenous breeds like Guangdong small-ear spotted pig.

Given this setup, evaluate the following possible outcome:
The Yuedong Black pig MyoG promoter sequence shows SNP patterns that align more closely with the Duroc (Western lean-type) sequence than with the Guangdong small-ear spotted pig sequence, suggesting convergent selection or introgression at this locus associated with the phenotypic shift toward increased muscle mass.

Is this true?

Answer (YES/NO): YES